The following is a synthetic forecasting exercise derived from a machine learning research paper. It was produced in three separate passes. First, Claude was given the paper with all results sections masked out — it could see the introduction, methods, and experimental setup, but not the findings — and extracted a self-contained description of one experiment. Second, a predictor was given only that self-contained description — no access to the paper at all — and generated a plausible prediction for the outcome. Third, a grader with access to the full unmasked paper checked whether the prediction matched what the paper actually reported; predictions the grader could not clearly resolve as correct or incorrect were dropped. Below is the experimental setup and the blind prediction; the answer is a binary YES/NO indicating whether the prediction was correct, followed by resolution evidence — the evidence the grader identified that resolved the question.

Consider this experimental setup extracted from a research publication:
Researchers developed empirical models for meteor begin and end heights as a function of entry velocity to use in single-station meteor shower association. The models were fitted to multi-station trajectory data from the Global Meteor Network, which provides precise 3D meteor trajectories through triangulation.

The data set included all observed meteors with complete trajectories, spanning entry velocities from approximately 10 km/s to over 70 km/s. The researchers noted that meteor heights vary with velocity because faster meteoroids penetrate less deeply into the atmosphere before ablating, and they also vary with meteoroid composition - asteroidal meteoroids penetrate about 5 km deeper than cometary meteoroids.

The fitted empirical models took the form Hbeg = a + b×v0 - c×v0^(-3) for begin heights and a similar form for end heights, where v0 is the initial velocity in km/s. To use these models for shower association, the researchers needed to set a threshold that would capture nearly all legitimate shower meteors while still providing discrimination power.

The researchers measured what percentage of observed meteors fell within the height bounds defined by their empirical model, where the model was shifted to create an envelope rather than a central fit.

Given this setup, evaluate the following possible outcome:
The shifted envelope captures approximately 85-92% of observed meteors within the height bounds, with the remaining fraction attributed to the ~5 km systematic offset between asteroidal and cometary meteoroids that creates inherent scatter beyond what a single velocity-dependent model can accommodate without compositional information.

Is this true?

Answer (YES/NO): NO